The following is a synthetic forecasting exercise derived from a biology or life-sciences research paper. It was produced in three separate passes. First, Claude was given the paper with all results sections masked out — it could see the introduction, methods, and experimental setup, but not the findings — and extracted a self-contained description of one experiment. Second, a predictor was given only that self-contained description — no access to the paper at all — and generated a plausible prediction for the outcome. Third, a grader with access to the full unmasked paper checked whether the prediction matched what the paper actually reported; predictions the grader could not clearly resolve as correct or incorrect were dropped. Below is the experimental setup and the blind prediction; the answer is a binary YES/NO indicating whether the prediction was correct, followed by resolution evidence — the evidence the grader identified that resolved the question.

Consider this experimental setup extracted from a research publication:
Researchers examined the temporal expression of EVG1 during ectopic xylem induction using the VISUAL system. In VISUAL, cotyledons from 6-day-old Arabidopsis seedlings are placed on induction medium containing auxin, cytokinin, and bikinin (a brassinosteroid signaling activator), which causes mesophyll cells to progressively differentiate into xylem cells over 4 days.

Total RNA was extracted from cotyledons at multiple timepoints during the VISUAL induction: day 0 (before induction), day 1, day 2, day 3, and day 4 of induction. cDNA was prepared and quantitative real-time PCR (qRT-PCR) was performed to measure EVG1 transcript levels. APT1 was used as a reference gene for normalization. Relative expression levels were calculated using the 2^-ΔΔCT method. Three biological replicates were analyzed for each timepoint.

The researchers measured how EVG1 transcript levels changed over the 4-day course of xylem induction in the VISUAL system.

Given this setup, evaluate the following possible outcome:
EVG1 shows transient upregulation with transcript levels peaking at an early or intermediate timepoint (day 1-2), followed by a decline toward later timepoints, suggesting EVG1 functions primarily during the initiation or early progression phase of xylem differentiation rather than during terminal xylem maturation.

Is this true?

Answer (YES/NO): YES